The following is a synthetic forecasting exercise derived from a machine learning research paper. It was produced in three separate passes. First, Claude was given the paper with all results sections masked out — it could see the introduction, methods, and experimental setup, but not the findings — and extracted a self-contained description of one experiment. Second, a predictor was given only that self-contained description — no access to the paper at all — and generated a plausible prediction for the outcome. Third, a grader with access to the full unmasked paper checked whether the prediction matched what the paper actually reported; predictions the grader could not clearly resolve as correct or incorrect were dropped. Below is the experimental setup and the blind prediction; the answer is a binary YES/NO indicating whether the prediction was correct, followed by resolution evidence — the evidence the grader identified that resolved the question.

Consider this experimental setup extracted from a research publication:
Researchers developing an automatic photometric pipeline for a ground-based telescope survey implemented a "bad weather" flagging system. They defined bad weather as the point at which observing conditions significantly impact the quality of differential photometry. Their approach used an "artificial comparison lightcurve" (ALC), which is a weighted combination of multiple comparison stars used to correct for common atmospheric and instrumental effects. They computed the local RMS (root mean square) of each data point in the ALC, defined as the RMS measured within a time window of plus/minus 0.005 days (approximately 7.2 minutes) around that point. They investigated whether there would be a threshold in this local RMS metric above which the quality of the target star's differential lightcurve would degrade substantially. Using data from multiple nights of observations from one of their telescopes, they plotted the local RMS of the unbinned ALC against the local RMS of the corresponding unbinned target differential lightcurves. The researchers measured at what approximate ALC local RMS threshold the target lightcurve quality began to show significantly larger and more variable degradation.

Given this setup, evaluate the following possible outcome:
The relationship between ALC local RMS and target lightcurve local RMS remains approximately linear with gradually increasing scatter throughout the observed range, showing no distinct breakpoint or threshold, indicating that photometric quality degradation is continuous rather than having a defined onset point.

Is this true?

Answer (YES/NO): NO